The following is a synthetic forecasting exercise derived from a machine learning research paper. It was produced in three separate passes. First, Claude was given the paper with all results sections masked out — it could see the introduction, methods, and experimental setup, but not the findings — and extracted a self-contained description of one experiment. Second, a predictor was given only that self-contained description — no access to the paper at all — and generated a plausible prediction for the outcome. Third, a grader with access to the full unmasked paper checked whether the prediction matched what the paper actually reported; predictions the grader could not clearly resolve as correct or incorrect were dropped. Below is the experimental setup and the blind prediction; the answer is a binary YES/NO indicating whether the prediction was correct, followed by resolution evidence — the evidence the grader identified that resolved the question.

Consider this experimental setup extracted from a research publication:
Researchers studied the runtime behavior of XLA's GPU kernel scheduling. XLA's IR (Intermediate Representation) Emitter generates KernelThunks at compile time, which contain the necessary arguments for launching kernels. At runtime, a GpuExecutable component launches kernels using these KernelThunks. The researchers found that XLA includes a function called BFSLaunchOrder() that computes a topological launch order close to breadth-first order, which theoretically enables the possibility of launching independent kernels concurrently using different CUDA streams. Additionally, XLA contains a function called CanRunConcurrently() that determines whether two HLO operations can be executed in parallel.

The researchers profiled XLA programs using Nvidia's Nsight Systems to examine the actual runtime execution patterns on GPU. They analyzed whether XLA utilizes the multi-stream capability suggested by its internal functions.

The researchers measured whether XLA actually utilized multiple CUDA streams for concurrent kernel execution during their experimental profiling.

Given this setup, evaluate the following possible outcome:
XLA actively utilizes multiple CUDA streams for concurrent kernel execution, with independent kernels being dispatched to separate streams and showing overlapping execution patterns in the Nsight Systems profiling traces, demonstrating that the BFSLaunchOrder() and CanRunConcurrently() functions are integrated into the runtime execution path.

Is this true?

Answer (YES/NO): NO